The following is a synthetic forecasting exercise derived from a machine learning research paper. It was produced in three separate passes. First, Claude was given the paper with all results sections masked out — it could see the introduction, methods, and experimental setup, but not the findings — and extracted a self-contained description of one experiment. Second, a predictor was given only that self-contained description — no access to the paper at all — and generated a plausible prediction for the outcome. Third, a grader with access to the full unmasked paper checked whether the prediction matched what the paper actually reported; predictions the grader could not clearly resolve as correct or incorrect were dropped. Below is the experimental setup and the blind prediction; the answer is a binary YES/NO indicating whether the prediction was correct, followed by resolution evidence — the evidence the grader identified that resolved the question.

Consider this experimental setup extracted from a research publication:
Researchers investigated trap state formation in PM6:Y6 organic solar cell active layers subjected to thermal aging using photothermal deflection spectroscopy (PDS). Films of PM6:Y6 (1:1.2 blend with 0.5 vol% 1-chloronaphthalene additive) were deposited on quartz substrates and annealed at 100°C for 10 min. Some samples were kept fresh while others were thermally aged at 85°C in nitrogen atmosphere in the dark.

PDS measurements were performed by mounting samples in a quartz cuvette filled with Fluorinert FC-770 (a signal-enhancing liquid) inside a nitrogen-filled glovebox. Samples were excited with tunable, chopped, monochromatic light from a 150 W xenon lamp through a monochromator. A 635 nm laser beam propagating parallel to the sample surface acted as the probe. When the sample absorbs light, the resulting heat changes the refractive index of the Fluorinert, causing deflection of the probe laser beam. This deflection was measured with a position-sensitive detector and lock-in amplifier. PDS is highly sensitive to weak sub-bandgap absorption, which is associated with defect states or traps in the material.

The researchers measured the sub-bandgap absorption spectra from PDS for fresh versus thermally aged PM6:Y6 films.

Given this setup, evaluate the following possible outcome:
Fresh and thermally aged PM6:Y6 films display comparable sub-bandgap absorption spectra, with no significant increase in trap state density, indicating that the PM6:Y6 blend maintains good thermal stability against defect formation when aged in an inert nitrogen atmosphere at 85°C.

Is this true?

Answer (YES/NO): NO